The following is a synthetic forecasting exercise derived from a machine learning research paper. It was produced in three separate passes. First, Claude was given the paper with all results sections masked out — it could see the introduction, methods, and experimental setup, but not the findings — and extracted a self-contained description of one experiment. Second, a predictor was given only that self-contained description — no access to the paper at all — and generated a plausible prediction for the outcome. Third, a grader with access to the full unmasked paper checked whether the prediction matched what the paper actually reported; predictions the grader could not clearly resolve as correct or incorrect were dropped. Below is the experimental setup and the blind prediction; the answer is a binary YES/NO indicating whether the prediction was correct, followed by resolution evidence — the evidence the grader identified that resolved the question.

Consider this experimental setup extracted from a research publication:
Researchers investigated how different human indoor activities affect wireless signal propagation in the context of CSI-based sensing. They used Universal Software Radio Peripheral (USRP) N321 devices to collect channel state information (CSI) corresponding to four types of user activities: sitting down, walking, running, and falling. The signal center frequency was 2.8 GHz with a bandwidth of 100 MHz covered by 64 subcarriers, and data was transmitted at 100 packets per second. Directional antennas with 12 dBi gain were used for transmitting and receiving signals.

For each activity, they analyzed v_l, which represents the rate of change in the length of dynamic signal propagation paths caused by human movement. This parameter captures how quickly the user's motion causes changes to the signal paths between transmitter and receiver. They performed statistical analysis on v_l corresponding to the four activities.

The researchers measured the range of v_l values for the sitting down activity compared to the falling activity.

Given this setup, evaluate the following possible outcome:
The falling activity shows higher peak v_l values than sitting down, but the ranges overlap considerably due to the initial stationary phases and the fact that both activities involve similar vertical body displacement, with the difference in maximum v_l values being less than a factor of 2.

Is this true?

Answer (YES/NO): YES